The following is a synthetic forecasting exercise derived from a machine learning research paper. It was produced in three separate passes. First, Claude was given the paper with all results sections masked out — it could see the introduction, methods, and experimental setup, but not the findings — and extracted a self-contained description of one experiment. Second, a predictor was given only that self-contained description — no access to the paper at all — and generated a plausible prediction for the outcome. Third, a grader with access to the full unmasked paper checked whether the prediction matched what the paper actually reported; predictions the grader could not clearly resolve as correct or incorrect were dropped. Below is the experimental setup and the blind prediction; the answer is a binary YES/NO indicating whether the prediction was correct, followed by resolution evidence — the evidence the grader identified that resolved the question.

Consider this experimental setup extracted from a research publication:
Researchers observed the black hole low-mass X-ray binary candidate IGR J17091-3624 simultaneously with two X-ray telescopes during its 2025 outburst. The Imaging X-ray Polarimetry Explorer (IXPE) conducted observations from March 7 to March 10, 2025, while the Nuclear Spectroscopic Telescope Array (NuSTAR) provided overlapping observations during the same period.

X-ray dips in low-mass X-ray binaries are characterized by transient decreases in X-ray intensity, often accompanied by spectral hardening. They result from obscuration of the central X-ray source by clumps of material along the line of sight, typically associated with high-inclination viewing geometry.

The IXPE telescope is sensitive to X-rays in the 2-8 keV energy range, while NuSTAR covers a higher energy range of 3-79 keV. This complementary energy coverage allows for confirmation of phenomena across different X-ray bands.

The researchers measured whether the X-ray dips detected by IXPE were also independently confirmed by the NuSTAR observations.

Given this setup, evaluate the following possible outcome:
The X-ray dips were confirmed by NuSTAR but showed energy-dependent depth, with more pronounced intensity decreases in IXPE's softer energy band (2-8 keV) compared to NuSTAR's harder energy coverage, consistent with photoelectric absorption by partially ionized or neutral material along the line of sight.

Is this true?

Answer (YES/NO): YES